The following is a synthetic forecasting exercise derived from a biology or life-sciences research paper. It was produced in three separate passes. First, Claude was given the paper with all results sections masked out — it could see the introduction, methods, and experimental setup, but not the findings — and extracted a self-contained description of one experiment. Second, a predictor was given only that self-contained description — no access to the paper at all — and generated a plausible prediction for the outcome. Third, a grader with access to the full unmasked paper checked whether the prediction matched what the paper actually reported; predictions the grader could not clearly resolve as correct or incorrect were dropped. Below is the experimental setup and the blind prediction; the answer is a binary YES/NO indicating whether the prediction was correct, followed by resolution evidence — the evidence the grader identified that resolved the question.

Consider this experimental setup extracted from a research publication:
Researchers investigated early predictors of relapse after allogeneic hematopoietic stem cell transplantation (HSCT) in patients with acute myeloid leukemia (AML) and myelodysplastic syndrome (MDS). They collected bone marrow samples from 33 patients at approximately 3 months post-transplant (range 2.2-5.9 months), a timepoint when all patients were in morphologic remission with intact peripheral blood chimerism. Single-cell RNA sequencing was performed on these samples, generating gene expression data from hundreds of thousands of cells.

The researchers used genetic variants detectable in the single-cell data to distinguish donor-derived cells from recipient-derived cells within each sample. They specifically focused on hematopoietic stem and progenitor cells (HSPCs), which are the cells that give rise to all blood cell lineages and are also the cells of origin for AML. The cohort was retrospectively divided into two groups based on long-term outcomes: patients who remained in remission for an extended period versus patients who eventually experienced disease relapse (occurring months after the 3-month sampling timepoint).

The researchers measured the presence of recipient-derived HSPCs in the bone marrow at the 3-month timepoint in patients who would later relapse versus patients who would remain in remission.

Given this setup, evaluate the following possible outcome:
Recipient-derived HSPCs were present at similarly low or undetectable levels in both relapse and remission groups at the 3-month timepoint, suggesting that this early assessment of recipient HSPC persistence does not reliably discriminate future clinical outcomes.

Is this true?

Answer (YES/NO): NO